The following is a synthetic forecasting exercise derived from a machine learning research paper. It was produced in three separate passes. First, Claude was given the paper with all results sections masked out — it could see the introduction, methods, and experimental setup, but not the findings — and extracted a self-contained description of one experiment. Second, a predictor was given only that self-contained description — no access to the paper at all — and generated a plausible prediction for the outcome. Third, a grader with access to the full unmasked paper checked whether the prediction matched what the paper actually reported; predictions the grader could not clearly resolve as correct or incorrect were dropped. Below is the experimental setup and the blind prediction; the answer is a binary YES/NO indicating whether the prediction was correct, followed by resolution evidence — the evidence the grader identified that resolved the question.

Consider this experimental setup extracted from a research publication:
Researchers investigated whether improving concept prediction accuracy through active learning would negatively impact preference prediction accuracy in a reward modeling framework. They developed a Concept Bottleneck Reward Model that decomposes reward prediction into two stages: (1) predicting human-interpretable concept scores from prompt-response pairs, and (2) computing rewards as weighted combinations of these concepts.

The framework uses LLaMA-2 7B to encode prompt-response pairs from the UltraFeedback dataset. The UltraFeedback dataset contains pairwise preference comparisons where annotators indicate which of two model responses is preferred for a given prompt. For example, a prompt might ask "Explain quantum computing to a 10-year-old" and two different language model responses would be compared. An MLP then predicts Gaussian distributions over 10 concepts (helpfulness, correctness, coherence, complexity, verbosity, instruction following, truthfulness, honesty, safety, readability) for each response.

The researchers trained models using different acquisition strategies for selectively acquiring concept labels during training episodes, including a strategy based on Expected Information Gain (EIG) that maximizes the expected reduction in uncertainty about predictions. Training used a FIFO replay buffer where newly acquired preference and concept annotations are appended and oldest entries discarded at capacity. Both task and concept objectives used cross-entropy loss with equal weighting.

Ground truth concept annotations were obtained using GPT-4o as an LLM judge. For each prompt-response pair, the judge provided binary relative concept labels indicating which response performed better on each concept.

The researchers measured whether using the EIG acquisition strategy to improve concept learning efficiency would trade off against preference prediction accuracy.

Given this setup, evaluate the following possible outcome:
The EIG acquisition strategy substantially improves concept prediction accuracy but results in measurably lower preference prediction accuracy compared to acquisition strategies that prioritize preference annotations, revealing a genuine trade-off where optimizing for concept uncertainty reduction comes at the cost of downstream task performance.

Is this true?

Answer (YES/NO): NO